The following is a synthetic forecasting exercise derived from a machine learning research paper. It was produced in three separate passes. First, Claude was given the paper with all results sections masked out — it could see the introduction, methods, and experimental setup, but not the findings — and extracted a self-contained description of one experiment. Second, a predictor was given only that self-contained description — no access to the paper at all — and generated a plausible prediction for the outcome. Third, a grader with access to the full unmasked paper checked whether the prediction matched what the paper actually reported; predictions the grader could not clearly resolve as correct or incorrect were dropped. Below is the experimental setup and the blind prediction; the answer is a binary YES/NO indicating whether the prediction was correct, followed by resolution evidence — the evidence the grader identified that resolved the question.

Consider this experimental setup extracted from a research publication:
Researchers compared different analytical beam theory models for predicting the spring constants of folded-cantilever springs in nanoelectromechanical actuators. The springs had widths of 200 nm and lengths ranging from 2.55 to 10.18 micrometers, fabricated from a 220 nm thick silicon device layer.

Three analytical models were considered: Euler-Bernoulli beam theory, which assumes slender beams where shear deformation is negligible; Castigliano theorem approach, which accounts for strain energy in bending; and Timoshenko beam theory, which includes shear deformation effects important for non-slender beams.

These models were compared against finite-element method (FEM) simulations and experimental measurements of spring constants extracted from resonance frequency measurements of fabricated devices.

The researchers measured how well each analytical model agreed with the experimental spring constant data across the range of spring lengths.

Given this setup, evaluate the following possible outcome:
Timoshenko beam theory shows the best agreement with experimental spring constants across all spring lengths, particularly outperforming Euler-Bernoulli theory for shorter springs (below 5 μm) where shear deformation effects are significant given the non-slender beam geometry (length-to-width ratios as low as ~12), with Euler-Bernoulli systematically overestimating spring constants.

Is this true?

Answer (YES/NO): NO